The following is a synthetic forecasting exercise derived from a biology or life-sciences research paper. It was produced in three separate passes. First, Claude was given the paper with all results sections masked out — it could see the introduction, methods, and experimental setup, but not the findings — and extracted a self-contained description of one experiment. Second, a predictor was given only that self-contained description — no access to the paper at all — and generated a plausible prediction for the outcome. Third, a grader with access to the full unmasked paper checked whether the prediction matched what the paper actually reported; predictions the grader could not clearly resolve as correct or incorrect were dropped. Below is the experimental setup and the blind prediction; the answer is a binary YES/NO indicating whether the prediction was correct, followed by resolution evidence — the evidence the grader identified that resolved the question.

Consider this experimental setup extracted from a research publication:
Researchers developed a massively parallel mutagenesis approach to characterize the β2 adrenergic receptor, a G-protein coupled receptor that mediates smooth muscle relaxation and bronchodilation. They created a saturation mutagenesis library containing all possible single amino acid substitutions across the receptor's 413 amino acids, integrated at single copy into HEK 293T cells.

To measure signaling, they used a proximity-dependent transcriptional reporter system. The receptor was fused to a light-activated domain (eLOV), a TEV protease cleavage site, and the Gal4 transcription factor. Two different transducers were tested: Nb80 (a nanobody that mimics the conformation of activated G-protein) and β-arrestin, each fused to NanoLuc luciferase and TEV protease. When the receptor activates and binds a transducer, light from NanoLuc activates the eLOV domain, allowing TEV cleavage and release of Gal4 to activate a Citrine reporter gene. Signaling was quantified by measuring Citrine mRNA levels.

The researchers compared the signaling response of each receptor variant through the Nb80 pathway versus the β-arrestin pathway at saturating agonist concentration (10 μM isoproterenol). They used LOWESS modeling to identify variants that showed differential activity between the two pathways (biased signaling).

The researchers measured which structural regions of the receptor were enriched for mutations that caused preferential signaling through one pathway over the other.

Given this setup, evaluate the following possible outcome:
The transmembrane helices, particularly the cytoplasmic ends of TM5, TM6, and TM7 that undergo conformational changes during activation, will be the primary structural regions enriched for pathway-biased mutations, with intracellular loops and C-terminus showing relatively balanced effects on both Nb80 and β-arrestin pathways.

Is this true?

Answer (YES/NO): NO